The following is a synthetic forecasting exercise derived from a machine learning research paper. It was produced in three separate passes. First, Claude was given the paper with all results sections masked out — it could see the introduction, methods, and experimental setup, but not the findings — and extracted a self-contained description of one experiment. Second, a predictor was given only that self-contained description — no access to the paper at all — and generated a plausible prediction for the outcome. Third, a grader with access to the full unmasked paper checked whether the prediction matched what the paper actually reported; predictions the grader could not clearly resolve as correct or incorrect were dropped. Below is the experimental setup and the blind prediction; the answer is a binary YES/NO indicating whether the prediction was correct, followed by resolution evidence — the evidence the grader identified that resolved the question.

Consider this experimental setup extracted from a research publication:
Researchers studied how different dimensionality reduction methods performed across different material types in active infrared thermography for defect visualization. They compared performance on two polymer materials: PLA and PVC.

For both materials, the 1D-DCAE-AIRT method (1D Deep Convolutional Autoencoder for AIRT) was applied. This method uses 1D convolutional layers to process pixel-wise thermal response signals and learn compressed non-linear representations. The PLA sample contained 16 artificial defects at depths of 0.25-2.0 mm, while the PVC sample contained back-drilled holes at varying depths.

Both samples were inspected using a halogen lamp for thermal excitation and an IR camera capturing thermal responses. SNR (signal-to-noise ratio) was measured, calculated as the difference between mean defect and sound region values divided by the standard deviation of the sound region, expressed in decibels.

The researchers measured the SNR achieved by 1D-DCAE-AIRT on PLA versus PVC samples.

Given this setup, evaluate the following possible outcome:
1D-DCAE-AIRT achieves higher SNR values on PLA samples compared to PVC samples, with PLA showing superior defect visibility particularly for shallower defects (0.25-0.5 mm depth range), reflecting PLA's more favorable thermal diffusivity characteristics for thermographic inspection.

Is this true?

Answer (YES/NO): NO